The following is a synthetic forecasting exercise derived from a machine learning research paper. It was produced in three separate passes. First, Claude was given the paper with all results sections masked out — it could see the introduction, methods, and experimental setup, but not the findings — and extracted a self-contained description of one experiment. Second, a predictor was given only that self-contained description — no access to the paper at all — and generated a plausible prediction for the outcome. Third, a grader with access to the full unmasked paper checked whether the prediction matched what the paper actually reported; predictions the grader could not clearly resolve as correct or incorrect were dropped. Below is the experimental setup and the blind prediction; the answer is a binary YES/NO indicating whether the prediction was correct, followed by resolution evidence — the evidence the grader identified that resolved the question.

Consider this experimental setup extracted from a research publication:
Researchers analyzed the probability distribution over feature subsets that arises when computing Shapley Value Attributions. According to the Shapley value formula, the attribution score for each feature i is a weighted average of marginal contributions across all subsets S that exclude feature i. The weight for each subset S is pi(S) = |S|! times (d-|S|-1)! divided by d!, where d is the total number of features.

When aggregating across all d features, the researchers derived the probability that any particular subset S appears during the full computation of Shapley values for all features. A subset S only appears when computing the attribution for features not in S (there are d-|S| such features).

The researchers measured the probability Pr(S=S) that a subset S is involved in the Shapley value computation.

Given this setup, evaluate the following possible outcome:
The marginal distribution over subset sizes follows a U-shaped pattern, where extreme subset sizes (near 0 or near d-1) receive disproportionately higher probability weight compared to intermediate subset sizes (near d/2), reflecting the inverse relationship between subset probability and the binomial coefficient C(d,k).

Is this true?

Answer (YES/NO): NO